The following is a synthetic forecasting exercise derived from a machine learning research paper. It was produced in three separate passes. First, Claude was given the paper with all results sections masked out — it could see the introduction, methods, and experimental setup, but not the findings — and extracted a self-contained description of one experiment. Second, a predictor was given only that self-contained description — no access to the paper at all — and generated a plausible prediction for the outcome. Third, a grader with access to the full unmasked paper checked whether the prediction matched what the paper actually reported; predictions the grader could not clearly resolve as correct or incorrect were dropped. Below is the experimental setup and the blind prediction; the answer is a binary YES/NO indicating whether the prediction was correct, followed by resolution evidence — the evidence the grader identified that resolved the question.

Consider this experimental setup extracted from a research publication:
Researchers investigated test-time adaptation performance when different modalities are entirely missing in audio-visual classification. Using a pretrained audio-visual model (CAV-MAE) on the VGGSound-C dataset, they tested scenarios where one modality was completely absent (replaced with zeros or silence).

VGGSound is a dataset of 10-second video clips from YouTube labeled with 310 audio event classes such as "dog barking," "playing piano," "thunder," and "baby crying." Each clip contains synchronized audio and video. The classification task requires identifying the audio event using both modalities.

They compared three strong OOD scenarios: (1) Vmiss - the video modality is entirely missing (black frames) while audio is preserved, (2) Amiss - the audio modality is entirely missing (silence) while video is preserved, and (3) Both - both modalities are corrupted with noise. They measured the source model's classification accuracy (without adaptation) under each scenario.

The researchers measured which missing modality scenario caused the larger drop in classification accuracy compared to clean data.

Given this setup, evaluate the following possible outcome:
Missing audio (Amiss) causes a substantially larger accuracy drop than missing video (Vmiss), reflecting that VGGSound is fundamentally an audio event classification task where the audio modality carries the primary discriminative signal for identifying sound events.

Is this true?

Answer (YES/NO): YES